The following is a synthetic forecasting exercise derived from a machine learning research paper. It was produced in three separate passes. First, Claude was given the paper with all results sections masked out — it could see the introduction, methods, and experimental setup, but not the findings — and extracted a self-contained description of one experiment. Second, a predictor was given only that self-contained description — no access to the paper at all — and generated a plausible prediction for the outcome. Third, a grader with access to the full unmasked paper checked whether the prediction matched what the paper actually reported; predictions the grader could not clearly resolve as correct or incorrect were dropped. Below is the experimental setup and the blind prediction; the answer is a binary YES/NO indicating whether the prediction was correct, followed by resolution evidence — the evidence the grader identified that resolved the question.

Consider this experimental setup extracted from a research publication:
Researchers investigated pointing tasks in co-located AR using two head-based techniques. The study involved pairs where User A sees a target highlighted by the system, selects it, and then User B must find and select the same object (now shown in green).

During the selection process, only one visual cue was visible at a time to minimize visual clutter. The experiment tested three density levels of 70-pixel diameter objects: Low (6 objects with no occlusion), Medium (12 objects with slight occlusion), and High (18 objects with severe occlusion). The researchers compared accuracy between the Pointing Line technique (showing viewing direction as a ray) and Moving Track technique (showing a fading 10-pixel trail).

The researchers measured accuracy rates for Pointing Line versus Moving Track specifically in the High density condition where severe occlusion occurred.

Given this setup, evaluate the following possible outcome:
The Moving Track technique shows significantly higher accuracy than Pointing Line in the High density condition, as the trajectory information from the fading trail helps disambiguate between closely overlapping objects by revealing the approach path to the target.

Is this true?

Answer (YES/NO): NO